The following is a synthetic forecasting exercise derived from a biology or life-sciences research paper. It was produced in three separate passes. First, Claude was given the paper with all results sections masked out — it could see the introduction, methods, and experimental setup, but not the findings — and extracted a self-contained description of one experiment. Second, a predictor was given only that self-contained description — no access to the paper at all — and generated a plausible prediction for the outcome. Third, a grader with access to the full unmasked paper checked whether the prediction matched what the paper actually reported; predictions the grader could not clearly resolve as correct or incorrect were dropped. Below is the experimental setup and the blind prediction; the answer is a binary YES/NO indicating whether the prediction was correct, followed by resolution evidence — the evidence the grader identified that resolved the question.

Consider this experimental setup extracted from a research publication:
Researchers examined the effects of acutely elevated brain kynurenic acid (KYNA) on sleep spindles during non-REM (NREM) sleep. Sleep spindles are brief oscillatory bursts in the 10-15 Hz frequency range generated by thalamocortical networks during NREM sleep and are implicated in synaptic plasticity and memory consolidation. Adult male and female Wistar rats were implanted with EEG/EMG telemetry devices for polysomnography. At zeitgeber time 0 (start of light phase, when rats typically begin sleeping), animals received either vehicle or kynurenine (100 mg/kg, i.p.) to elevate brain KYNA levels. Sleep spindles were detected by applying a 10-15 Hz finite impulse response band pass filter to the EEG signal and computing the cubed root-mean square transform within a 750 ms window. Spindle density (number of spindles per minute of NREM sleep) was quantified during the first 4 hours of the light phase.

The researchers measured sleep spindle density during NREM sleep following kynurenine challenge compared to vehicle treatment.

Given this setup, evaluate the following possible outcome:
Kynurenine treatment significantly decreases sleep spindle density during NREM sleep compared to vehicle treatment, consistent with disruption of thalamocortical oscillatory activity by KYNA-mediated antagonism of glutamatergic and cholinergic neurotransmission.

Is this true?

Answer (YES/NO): YES